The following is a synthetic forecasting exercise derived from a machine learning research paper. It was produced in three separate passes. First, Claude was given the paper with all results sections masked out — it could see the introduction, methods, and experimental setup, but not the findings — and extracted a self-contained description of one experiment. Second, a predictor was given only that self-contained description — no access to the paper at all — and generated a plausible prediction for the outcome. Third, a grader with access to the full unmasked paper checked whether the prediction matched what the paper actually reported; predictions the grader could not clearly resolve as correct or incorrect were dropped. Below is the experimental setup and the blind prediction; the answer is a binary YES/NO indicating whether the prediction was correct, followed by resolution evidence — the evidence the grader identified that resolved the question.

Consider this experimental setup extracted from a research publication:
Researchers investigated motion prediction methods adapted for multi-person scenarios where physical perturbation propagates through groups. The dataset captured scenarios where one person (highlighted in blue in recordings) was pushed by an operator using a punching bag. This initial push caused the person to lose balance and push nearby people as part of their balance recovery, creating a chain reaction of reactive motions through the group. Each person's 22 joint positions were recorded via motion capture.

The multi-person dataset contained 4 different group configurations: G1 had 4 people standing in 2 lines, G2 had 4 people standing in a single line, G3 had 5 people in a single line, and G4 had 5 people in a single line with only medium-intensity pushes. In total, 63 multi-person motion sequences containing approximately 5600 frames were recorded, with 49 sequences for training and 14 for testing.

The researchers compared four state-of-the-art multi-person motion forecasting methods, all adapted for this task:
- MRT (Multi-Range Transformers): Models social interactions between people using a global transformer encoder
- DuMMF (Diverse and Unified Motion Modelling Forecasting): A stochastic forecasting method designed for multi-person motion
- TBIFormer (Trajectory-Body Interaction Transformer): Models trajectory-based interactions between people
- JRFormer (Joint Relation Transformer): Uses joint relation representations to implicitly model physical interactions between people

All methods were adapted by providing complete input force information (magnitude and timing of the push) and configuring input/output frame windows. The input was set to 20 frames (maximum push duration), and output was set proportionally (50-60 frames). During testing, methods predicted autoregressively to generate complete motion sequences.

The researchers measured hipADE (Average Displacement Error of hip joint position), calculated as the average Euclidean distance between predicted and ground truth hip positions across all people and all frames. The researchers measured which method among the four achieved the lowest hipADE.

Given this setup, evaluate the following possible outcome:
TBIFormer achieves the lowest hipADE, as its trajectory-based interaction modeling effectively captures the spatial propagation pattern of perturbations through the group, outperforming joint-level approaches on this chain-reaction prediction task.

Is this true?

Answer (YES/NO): NO